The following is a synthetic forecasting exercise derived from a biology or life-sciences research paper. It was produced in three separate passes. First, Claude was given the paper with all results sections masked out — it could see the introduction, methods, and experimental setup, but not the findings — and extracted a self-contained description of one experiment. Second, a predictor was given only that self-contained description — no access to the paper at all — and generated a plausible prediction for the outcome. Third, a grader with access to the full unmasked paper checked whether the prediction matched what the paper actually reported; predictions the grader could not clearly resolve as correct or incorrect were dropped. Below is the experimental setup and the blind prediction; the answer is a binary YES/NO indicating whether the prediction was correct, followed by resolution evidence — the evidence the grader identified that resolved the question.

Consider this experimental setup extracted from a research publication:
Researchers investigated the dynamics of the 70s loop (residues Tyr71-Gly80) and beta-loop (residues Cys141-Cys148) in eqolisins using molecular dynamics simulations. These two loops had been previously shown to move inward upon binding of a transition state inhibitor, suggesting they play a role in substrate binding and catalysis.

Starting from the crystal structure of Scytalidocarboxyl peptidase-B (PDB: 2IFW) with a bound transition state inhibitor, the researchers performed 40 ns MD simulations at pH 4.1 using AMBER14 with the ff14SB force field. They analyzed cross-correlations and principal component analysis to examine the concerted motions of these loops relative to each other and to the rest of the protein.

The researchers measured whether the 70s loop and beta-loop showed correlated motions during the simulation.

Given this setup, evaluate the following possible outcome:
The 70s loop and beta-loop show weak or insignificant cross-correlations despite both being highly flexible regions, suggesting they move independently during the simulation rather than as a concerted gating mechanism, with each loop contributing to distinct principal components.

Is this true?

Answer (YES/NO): NO